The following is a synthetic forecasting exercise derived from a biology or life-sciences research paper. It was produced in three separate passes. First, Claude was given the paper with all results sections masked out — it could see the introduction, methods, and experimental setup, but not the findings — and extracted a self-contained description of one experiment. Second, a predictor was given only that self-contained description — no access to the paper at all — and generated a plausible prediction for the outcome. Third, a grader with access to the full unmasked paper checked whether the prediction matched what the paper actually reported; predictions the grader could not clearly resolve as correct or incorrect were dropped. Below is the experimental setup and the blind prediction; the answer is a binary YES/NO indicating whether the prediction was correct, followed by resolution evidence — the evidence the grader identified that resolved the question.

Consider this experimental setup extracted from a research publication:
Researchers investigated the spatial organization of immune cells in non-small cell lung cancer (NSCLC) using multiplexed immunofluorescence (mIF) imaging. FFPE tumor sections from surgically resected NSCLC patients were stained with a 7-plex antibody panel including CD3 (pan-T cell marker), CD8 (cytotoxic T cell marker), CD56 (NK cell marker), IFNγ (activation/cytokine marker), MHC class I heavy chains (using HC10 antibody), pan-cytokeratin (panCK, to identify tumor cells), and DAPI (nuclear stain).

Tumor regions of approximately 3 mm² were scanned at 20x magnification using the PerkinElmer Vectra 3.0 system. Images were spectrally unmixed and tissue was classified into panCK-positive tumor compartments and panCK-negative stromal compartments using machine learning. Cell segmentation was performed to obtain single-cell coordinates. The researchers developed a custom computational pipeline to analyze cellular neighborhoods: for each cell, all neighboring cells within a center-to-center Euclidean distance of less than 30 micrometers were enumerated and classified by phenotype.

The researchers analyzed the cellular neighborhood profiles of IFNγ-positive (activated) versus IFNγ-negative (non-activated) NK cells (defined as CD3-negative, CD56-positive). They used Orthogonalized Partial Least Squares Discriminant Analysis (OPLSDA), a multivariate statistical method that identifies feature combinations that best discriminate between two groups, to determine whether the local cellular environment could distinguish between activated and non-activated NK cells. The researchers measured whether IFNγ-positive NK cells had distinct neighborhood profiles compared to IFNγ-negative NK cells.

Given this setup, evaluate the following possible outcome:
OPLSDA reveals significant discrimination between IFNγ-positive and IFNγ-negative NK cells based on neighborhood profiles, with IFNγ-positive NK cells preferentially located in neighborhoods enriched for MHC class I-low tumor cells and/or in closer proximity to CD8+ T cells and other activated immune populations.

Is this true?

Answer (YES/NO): NO